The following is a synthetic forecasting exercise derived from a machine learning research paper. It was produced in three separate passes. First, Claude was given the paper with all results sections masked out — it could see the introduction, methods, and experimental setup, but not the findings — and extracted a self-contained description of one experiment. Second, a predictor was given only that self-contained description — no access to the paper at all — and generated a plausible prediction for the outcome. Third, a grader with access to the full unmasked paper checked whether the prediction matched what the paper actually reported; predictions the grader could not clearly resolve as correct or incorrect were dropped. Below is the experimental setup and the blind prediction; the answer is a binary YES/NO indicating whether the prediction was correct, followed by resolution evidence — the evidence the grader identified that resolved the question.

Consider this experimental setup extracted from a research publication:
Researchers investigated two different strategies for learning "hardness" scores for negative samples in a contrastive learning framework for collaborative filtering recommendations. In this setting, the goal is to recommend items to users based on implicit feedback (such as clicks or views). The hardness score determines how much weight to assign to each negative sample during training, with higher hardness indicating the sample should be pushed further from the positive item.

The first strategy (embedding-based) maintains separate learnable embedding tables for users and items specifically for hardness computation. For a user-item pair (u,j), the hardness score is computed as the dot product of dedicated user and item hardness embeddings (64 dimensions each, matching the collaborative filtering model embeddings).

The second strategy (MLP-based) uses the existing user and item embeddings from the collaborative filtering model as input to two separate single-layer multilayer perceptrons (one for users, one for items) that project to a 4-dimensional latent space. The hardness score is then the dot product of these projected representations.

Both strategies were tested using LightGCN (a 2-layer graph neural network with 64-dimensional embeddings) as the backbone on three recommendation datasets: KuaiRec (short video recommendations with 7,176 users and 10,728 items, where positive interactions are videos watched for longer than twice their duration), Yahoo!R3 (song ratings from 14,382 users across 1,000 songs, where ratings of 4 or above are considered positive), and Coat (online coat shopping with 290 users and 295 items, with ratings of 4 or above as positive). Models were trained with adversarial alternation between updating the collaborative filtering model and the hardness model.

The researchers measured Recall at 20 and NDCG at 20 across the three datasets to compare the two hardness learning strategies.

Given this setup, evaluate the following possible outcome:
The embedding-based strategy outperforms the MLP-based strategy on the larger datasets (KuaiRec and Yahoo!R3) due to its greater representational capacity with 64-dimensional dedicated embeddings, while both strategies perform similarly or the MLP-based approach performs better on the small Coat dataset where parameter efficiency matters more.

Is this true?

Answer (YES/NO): NO